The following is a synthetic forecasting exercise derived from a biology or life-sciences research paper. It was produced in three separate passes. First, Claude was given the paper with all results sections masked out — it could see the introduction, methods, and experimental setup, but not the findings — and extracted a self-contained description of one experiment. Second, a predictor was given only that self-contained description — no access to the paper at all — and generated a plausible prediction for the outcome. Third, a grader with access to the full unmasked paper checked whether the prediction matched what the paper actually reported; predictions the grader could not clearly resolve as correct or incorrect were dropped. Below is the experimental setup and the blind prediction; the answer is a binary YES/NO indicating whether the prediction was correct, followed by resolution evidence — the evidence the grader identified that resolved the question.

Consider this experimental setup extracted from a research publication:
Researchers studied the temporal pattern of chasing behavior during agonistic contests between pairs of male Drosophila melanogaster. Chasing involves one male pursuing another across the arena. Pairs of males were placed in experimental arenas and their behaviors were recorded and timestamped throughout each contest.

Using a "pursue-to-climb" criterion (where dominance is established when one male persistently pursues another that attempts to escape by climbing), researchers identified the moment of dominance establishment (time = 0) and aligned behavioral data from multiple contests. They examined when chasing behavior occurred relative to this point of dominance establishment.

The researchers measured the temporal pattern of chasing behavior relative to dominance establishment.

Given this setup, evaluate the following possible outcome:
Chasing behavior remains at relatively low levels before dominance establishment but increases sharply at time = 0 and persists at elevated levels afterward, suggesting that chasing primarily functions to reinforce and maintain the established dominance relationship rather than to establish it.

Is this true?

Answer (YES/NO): NO